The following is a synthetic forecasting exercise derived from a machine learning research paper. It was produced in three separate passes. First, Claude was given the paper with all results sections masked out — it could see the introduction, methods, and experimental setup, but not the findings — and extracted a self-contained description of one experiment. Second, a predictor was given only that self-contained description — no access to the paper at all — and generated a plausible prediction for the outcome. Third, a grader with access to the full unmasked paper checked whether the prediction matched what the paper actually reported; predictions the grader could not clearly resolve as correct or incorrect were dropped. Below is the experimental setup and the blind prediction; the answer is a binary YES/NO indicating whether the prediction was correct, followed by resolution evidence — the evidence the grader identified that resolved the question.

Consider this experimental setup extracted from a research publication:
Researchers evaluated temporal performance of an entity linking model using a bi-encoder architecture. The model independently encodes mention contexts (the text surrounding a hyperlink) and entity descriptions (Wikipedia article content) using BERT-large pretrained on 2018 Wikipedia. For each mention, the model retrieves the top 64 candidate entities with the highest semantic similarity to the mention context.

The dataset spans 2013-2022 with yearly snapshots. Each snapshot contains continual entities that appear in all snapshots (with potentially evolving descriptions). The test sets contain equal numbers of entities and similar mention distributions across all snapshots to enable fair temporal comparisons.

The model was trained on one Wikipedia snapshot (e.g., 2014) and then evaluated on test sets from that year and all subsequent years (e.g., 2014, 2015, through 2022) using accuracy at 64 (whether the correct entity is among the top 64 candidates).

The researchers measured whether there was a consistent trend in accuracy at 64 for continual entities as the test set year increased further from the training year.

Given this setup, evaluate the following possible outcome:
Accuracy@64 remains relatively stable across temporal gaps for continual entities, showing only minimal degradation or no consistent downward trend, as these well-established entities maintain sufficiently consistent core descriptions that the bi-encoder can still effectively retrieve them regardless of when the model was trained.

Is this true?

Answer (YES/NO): NO